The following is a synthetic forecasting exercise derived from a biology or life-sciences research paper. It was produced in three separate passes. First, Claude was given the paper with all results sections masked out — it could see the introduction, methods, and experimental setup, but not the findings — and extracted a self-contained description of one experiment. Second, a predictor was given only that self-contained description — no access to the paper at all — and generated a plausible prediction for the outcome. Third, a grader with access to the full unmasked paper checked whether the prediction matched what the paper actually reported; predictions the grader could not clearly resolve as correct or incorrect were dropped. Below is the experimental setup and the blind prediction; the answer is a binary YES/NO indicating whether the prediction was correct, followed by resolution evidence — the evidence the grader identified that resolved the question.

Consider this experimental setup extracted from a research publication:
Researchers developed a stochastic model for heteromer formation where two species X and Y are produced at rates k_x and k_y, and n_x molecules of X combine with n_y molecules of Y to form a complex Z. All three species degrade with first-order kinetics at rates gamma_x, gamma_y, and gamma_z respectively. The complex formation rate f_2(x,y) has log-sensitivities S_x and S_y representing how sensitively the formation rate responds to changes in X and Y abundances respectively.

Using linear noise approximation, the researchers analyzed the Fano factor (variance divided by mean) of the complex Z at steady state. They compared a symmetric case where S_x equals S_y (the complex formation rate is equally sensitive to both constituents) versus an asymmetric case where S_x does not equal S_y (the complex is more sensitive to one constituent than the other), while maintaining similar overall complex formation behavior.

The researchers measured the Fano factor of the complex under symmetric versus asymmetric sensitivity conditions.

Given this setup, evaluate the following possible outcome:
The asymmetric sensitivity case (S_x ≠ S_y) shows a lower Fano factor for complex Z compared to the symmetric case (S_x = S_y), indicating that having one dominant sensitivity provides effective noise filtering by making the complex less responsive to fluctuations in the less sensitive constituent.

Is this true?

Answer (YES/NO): NO